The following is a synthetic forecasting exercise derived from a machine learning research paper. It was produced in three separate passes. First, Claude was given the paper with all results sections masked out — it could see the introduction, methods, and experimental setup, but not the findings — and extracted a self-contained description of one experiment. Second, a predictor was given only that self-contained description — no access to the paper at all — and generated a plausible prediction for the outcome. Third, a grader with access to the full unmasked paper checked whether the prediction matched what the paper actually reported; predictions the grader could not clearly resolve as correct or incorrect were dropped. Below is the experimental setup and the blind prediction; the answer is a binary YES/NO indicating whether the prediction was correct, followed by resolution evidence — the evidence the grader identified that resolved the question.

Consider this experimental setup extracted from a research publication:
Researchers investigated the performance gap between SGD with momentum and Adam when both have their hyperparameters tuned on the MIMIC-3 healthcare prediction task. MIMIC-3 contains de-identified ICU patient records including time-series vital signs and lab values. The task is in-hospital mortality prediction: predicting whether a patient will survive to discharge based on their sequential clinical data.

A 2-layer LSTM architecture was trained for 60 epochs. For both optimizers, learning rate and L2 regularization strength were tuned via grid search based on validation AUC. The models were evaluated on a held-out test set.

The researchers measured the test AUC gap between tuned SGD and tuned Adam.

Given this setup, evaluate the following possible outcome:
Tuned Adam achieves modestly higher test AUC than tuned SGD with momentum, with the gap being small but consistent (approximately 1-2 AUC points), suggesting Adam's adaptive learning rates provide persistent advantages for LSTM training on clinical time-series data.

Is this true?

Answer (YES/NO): NO